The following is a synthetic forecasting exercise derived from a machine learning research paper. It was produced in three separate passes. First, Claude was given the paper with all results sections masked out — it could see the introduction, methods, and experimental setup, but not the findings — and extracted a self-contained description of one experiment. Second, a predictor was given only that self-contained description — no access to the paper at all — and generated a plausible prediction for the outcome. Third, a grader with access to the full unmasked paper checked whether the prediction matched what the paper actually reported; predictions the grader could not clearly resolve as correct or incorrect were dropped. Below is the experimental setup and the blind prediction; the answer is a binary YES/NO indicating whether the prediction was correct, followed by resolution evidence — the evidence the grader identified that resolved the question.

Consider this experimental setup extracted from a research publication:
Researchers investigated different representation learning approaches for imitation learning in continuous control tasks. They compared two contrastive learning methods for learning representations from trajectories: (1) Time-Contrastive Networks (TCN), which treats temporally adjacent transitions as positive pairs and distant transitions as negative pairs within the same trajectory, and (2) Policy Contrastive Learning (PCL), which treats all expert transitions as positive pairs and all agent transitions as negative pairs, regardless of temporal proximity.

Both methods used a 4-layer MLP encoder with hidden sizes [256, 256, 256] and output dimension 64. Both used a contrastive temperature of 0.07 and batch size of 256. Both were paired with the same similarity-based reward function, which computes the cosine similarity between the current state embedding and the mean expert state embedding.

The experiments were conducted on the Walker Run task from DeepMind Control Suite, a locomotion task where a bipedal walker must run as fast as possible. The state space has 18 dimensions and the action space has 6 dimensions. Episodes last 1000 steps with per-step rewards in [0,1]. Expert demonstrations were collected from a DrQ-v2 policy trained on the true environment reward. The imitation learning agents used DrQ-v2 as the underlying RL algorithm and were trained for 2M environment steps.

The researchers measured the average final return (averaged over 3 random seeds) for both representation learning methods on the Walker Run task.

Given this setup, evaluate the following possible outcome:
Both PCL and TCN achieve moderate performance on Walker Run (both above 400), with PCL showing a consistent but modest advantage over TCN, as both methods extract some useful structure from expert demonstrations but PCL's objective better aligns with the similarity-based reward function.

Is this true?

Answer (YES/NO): NO